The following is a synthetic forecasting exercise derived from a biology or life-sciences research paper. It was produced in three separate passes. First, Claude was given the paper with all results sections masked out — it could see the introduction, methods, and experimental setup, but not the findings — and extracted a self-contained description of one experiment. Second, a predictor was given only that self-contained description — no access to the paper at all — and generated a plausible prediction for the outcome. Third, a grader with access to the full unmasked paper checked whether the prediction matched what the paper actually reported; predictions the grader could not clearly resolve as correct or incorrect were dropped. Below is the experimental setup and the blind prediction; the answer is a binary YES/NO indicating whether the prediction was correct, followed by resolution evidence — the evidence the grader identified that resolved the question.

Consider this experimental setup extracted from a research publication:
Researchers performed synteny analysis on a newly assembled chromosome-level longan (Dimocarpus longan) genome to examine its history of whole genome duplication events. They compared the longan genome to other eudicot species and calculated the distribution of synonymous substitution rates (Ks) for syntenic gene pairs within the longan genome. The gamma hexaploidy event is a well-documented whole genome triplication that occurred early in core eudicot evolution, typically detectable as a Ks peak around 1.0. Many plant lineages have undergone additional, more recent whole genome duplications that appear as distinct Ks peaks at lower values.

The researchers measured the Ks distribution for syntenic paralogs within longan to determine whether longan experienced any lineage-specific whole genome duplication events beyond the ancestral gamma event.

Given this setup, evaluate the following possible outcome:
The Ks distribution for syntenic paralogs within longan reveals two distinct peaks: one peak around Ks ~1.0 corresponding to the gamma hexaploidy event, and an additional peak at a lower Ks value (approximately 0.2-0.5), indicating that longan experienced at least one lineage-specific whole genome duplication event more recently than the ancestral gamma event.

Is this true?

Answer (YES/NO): NO